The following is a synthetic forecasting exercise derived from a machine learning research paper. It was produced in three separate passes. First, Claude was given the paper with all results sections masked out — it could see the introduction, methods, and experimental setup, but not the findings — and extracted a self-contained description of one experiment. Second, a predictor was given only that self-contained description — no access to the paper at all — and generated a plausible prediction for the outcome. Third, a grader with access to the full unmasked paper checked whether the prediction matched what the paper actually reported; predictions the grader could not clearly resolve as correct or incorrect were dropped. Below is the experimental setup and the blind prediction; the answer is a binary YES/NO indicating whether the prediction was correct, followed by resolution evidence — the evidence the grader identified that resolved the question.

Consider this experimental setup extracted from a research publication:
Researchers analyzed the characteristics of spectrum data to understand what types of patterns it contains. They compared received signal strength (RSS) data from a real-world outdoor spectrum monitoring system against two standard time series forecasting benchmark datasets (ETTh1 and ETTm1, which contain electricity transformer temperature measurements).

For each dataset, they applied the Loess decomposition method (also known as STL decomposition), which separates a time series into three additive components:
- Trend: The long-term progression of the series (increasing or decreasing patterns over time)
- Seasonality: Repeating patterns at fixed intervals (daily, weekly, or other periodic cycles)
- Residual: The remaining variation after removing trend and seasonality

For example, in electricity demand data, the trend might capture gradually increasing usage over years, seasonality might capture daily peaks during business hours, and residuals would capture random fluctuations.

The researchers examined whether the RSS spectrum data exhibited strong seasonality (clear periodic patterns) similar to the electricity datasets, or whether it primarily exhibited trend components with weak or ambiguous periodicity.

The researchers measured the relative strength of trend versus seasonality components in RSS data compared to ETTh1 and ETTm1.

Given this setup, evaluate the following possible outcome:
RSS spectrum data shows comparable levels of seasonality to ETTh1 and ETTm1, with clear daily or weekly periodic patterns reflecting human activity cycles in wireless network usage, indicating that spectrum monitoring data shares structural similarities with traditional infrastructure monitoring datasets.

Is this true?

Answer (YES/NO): NO